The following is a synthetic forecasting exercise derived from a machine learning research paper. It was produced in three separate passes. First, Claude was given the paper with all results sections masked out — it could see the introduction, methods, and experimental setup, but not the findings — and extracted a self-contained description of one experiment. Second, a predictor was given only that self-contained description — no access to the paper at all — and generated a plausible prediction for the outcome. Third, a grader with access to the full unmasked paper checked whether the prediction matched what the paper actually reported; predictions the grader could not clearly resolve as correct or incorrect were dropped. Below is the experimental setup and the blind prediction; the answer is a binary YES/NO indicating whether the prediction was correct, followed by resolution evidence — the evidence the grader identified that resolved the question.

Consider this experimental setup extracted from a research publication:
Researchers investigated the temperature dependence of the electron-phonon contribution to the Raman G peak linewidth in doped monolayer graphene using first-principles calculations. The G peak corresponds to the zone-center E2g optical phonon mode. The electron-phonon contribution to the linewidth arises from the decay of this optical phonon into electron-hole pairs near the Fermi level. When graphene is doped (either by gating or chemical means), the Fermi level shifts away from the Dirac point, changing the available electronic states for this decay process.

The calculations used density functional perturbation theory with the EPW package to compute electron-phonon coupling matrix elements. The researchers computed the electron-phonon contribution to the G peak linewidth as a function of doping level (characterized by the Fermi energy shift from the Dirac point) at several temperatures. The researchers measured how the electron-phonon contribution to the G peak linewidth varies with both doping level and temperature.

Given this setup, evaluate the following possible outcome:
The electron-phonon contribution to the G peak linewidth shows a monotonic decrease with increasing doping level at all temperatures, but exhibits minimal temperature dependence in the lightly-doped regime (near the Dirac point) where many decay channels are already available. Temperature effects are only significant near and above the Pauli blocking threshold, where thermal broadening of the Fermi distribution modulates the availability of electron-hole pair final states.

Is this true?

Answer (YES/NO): NO